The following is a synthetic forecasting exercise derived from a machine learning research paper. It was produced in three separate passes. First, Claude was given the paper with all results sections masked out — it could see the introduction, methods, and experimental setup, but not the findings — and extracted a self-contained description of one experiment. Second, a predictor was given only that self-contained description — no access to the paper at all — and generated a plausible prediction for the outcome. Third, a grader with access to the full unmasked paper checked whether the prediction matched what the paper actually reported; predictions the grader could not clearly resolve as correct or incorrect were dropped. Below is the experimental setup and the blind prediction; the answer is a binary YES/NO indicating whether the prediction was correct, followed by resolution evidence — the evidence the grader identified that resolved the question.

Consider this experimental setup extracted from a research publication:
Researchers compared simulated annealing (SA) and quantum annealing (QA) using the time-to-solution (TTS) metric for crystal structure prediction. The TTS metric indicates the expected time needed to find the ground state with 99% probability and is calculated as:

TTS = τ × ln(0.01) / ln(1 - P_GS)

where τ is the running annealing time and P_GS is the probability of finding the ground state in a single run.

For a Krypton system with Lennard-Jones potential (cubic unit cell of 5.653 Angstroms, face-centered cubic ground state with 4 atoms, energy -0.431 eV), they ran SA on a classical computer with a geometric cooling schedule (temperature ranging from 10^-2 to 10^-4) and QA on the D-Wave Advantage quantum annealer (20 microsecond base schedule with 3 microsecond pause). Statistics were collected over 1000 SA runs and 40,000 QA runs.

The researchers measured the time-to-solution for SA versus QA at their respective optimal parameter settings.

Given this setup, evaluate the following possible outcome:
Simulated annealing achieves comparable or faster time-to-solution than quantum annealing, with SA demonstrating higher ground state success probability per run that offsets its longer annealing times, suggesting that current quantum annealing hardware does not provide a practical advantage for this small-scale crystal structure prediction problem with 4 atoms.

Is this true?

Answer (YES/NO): YES